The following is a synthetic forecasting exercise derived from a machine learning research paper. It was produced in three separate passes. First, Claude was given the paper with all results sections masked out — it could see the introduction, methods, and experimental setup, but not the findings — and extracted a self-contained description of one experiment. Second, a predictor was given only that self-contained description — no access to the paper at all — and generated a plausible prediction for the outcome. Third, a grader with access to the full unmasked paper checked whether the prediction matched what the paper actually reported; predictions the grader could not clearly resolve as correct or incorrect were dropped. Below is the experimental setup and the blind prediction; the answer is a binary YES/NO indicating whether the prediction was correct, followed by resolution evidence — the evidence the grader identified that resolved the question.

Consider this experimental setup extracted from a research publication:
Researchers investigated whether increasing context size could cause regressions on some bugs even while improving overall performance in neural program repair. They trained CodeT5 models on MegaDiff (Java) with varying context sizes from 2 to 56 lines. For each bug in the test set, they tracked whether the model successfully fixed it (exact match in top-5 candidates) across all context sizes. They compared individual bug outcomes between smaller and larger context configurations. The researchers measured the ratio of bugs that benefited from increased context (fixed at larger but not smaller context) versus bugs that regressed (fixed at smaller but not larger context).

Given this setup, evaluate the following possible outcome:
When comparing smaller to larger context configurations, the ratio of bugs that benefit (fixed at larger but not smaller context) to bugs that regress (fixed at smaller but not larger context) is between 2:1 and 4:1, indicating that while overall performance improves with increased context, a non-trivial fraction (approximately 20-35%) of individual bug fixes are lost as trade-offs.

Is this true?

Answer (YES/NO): NO